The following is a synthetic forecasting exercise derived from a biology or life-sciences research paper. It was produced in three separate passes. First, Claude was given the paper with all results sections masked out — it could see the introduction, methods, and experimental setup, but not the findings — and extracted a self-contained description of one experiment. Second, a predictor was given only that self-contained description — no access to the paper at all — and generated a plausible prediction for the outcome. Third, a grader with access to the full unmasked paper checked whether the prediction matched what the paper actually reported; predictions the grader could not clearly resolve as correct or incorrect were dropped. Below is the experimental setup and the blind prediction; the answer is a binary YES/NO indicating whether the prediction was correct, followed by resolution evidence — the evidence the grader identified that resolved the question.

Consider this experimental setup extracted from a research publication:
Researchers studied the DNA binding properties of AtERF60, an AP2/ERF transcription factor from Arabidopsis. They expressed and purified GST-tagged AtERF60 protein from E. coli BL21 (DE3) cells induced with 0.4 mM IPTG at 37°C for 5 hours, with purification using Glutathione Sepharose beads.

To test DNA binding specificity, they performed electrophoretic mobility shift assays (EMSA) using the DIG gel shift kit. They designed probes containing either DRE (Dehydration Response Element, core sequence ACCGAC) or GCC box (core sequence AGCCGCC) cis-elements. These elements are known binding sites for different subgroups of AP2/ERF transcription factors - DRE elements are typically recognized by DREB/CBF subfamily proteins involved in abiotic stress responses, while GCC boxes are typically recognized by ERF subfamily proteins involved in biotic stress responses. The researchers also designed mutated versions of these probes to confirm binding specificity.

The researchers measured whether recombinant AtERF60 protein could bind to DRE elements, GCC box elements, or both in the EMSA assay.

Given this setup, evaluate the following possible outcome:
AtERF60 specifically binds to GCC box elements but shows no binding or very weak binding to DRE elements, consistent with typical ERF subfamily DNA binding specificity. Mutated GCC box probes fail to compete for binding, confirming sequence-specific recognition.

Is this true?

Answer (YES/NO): NO